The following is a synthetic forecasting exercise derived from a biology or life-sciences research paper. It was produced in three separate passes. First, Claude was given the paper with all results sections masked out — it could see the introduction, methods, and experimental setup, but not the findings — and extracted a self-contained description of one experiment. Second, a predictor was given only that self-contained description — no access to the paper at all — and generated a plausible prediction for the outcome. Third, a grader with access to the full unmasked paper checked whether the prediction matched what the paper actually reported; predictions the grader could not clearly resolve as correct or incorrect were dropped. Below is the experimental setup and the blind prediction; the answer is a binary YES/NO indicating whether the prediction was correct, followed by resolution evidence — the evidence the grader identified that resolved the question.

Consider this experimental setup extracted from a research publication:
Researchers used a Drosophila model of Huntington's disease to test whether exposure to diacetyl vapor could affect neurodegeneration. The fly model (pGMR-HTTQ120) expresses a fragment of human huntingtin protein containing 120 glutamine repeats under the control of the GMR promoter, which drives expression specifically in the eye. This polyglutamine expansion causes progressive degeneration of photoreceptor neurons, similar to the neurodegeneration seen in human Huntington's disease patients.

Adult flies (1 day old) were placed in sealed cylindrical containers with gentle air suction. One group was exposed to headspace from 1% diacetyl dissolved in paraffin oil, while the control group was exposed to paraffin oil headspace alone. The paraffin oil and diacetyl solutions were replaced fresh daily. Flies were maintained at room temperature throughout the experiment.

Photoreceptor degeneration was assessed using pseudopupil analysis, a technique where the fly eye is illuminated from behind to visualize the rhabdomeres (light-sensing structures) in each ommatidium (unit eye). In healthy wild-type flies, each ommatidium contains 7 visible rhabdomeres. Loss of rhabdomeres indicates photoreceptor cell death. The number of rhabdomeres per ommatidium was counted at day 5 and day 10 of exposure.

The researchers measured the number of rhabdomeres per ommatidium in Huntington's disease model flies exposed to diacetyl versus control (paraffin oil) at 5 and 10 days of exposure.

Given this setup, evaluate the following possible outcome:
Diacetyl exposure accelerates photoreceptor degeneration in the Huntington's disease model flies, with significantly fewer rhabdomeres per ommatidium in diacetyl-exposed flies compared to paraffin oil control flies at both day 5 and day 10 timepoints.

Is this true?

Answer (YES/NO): NO